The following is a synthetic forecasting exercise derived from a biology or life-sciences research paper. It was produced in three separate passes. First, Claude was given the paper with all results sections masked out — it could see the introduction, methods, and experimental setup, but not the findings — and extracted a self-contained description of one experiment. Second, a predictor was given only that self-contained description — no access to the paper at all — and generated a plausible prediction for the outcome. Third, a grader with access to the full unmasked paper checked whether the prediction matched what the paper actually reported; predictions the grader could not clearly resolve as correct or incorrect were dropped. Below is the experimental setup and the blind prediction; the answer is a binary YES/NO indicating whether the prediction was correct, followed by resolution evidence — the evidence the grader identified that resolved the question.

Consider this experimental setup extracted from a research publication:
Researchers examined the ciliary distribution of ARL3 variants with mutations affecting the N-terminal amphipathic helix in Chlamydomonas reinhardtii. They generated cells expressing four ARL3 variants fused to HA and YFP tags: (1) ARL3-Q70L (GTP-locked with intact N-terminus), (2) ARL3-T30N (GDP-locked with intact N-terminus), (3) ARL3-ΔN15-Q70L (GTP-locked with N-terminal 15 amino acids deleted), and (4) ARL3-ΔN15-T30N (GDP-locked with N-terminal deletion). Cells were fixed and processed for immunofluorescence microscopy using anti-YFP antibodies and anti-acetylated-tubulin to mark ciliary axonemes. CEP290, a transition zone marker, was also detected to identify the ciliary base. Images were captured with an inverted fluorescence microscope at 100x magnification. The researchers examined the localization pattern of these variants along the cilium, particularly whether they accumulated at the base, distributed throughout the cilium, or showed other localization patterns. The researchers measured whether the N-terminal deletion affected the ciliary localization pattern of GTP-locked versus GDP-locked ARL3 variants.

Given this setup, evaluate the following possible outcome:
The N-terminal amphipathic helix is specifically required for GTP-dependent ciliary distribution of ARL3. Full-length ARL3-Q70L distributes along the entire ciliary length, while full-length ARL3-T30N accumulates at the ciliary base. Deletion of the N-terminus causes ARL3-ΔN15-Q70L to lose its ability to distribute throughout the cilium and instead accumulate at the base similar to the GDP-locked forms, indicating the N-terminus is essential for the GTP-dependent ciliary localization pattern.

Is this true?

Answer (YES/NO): NO